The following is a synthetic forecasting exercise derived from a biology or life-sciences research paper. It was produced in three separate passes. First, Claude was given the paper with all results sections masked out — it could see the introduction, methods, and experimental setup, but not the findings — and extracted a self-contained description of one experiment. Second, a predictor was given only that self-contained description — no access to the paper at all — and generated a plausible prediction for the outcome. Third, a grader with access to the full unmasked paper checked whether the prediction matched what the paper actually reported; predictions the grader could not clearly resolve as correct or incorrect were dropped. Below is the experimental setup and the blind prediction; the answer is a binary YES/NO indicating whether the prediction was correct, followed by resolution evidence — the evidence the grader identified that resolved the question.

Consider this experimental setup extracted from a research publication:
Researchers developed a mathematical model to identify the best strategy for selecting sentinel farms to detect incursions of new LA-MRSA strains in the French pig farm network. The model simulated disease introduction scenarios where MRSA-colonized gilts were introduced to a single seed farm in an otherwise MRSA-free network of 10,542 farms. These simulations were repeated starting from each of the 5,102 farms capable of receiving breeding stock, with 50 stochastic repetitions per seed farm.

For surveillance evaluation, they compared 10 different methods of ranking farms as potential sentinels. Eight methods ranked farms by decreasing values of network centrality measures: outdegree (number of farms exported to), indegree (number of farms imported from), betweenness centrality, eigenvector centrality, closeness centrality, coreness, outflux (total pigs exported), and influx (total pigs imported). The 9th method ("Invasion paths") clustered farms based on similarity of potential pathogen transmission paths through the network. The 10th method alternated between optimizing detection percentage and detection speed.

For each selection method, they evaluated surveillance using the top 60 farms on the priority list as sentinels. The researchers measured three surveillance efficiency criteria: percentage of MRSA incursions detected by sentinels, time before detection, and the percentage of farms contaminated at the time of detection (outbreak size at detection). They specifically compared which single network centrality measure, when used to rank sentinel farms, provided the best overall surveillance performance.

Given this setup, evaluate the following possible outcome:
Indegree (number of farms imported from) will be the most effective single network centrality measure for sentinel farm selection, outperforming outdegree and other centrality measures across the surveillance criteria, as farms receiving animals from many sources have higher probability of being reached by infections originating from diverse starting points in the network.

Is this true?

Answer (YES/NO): YES